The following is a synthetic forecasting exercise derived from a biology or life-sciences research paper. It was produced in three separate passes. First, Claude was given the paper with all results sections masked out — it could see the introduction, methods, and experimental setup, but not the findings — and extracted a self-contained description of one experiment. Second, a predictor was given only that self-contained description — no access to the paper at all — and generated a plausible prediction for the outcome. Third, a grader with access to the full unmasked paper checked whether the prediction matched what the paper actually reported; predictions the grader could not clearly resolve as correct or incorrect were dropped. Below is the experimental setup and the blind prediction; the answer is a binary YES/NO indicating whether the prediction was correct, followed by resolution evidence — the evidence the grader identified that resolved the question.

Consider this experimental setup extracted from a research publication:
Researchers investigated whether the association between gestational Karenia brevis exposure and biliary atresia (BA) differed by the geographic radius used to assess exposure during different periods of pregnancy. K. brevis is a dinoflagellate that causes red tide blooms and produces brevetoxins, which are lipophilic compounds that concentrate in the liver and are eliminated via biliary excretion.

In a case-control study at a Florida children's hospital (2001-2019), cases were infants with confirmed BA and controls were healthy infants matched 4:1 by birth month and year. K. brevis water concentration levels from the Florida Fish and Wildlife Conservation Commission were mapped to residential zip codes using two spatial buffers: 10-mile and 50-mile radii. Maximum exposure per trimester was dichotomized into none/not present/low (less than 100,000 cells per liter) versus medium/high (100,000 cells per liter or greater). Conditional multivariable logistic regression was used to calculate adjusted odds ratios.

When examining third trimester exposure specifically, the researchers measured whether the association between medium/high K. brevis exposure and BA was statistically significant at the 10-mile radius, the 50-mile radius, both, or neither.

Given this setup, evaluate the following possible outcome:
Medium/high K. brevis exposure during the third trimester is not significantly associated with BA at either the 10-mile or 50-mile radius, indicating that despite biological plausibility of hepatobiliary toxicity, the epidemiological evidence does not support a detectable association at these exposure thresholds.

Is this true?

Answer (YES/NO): YES